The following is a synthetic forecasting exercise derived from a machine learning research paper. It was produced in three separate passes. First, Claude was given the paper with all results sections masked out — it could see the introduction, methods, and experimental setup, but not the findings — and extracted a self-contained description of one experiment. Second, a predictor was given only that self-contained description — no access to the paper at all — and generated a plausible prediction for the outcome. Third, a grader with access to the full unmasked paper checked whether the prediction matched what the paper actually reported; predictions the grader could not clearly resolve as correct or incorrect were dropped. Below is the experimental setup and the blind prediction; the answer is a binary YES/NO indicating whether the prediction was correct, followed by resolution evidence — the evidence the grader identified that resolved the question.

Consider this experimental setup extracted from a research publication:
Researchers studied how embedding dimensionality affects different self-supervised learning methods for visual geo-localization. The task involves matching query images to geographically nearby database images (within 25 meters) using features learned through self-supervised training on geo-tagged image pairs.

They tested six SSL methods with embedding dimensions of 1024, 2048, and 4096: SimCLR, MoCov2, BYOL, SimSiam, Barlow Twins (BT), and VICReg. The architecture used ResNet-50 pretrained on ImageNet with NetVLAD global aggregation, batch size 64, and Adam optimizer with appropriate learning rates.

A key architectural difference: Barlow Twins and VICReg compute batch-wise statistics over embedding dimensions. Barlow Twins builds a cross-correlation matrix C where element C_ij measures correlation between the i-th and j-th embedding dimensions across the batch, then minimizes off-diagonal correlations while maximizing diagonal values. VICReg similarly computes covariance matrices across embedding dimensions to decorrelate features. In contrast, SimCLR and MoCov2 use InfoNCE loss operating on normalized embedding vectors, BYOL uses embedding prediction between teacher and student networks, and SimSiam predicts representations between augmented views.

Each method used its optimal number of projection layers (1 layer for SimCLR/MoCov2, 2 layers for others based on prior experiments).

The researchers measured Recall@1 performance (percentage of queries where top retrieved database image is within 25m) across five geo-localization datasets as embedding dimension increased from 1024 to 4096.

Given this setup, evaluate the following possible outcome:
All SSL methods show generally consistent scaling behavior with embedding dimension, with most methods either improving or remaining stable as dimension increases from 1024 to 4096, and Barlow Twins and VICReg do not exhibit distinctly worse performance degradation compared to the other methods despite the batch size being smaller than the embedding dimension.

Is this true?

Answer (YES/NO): NO